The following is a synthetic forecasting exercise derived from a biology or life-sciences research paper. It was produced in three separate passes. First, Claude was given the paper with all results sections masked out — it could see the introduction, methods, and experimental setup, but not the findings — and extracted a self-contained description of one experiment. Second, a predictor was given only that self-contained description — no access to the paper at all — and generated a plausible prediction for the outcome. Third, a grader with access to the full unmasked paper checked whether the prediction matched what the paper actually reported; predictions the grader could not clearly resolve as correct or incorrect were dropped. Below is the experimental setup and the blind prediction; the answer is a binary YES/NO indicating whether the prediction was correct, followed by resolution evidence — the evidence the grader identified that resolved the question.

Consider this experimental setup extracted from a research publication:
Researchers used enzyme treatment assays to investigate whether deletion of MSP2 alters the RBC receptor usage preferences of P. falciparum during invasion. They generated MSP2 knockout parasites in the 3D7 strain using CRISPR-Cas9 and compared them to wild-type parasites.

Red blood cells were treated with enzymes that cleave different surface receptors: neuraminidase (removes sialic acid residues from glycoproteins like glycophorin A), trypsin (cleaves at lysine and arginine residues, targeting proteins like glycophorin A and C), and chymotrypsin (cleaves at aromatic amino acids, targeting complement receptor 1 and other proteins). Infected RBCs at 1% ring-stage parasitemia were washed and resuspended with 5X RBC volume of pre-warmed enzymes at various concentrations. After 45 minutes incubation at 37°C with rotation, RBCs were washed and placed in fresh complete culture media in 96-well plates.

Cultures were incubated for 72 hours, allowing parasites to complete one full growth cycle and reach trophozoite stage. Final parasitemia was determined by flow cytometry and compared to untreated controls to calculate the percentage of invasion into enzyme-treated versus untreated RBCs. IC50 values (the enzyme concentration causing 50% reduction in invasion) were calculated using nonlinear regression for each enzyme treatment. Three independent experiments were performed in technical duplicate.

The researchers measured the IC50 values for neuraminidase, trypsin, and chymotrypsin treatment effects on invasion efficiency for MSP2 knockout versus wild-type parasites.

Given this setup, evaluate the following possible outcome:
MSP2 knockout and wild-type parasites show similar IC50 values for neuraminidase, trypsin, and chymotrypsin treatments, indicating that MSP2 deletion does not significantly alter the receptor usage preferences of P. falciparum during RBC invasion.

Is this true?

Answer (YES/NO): YES